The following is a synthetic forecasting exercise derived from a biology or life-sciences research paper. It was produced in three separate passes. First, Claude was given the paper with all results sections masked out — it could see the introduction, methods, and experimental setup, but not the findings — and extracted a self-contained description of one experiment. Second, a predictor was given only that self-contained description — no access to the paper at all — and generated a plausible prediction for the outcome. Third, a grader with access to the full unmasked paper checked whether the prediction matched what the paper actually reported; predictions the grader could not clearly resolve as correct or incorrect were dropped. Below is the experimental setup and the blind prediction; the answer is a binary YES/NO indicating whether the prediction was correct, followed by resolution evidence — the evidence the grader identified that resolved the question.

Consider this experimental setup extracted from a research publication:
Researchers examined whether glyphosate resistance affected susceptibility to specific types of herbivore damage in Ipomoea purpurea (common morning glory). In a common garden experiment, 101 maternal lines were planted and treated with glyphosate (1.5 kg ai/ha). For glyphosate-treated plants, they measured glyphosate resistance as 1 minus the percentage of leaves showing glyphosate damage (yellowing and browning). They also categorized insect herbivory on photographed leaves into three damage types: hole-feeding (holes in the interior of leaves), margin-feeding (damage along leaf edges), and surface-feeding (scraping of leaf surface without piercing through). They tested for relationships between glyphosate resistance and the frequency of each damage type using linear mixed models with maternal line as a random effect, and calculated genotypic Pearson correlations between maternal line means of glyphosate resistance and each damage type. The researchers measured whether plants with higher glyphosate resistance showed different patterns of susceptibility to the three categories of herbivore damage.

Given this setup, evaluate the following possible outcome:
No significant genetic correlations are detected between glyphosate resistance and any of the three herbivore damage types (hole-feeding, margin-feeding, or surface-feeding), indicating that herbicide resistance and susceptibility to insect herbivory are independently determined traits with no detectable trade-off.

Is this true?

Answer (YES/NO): NO